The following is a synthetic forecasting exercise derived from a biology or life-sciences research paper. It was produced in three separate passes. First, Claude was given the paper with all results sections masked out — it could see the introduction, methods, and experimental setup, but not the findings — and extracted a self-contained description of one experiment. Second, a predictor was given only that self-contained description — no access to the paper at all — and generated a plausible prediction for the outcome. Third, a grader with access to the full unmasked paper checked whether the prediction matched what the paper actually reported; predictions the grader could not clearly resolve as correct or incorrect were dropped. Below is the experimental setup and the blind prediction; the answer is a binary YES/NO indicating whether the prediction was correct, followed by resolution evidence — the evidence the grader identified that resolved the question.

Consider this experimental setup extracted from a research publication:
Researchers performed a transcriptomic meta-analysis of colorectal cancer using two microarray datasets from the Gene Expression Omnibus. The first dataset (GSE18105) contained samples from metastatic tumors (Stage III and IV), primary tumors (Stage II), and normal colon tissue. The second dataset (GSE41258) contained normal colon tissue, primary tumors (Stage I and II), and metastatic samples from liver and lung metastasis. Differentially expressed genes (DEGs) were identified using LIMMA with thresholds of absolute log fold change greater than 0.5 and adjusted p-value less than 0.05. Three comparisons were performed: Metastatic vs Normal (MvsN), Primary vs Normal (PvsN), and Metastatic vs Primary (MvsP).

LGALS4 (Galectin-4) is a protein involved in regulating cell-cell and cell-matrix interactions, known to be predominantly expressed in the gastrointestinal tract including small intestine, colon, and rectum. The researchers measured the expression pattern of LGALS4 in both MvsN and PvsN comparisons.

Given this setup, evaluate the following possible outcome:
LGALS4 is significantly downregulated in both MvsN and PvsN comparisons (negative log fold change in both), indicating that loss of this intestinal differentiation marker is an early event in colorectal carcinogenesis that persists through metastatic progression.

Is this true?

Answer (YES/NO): YES